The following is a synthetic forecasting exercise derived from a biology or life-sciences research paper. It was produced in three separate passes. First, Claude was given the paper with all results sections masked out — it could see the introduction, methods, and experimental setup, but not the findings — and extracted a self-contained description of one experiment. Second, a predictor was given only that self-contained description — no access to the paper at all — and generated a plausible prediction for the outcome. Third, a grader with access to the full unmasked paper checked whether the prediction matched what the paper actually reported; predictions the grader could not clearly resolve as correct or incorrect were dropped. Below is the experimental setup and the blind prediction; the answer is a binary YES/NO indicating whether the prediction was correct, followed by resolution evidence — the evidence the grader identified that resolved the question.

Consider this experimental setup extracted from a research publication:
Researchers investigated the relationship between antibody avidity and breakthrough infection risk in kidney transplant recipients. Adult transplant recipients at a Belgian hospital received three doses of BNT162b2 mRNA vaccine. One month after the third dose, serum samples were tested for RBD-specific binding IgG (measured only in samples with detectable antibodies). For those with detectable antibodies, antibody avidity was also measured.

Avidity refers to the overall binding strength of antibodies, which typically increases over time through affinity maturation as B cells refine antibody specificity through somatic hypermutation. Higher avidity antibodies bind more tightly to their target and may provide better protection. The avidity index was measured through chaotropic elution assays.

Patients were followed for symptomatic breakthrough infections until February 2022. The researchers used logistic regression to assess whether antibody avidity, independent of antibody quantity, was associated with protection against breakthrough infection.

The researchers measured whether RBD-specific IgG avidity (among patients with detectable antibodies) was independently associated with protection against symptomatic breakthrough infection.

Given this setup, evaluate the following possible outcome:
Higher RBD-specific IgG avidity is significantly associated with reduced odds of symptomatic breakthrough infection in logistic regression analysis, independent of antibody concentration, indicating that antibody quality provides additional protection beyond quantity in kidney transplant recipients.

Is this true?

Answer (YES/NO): NO